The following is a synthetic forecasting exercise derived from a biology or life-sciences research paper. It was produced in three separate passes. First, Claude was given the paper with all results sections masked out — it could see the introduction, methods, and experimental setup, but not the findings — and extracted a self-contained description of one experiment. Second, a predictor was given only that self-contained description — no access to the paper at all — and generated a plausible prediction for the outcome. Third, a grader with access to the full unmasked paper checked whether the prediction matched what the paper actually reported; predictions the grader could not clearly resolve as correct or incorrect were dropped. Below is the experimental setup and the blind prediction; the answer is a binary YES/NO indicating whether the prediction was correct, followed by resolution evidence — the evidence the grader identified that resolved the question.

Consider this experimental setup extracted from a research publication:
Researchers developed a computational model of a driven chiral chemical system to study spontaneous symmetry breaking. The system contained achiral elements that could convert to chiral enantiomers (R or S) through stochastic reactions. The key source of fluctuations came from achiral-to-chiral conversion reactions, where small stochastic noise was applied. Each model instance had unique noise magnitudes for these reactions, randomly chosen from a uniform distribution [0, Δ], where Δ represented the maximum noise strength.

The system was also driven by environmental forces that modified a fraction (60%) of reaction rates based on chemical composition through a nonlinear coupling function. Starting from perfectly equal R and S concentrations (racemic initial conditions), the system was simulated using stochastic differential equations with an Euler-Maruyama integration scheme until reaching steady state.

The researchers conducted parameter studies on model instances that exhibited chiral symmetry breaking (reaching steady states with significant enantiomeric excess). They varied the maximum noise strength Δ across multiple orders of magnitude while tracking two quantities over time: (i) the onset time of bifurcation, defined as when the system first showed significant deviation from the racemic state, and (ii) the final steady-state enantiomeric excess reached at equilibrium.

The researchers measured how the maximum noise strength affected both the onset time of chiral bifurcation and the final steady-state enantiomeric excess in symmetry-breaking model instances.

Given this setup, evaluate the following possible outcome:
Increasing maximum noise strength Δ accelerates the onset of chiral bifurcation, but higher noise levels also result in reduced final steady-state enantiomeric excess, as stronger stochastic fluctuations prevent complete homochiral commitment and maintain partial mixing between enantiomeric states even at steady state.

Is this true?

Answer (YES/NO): NO